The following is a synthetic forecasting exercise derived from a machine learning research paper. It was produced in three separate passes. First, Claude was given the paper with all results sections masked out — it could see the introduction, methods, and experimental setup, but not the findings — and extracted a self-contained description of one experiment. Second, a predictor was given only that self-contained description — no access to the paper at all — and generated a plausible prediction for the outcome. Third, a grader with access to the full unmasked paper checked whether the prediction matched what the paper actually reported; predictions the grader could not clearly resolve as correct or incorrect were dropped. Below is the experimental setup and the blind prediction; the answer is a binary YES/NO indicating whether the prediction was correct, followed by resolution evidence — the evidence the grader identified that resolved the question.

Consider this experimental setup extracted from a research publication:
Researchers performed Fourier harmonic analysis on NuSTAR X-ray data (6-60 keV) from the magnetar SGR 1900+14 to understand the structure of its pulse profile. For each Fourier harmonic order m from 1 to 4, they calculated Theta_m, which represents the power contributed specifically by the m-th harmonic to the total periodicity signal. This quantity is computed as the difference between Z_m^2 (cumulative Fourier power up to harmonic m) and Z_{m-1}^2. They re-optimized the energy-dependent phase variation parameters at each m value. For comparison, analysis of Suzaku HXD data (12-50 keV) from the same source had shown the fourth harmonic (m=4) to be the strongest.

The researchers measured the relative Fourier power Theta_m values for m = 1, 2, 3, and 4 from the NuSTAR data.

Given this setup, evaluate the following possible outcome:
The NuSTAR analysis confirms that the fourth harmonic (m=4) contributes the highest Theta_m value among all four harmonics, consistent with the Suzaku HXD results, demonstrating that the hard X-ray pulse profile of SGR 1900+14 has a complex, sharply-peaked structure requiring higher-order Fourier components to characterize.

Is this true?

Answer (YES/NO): NO